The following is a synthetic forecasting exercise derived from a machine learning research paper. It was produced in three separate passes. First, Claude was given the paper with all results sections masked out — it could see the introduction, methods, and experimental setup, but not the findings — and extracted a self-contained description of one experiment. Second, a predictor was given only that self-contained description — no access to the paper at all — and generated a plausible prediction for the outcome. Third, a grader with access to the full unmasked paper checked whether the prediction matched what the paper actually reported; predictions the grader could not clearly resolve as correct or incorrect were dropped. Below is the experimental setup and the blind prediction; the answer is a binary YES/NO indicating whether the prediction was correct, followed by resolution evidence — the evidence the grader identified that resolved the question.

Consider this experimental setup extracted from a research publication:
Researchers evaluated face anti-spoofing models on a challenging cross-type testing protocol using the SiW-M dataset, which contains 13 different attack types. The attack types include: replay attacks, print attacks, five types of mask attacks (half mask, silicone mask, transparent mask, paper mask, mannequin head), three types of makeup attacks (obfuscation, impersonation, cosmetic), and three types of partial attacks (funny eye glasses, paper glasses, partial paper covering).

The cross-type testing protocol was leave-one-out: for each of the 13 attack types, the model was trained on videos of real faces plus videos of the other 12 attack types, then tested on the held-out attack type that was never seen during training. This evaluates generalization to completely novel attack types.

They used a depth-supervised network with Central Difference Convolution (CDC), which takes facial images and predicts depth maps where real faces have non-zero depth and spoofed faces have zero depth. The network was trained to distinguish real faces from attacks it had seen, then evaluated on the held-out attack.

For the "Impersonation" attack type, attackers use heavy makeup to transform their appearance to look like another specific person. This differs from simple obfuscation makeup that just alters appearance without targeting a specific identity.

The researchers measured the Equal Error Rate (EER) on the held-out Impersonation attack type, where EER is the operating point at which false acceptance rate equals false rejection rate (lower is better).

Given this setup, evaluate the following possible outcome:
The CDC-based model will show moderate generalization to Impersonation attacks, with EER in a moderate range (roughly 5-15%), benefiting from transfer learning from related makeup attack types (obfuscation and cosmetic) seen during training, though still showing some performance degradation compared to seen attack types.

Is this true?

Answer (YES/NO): NO